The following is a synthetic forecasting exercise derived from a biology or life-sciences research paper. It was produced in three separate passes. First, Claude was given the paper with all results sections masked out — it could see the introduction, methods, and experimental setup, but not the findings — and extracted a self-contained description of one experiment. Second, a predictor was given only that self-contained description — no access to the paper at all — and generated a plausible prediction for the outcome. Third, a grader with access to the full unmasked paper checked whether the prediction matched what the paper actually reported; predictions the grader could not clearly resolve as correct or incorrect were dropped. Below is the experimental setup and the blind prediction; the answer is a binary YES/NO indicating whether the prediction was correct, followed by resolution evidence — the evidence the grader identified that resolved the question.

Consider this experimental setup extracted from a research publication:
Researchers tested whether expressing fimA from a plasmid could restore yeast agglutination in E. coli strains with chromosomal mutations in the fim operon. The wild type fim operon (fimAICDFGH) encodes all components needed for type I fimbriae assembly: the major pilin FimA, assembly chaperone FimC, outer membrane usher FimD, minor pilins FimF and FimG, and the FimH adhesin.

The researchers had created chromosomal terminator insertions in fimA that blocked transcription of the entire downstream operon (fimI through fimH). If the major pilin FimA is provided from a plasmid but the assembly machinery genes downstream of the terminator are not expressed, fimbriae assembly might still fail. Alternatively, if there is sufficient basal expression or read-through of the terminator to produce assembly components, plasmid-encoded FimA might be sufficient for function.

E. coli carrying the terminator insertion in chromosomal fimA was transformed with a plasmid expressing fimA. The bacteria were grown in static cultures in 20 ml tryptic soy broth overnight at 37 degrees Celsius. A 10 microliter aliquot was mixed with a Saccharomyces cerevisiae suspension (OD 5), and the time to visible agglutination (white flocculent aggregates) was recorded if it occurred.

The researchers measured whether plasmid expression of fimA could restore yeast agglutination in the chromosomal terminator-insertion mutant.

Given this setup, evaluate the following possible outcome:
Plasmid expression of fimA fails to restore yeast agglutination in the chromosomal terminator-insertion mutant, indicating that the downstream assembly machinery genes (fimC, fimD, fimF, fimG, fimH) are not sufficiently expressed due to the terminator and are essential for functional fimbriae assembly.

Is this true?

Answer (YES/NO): YES